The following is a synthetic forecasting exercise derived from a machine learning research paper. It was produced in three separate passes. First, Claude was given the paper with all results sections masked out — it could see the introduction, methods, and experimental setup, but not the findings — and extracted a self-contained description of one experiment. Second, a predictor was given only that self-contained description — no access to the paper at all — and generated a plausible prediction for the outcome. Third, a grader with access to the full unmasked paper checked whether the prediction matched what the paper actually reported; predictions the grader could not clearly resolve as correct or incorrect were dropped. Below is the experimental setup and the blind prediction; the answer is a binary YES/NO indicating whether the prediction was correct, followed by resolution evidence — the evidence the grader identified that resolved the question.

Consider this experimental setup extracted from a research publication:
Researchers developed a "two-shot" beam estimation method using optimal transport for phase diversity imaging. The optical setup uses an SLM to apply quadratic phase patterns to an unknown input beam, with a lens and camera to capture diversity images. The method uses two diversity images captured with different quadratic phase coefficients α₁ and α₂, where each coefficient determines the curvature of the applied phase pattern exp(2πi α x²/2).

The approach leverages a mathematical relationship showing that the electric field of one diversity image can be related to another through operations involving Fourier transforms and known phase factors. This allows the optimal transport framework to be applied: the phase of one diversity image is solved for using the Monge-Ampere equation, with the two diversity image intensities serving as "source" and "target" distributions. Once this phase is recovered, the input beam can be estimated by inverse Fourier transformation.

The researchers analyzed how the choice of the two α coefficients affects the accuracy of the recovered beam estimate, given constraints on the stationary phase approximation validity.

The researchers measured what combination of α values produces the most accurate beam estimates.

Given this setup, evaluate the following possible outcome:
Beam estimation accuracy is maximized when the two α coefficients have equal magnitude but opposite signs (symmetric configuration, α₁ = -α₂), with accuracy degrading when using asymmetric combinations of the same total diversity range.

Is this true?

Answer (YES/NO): NO